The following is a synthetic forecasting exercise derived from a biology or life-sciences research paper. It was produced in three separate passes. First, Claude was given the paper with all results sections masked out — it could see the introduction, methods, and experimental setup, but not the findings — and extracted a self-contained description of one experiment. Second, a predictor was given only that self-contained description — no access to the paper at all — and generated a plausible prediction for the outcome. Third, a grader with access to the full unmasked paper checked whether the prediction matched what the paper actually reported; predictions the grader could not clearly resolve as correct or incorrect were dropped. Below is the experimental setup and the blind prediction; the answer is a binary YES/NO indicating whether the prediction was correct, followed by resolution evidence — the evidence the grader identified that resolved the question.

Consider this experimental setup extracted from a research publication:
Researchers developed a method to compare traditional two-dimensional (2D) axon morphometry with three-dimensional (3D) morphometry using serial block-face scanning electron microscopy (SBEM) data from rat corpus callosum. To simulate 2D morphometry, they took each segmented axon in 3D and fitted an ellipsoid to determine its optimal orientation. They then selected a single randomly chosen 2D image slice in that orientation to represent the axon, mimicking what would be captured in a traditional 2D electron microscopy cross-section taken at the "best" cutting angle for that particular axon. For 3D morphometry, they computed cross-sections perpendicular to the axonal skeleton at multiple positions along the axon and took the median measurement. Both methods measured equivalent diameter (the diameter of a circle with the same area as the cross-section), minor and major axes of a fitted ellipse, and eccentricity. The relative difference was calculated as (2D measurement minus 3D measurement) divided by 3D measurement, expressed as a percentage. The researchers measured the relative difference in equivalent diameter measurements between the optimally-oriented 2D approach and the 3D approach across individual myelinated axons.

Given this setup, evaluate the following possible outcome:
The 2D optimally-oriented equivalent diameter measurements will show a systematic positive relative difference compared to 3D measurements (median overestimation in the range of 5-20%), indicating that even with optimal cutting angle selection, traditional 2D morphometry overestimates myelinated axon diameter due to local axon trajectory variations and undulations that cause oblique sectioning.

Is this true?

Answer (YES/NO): YES